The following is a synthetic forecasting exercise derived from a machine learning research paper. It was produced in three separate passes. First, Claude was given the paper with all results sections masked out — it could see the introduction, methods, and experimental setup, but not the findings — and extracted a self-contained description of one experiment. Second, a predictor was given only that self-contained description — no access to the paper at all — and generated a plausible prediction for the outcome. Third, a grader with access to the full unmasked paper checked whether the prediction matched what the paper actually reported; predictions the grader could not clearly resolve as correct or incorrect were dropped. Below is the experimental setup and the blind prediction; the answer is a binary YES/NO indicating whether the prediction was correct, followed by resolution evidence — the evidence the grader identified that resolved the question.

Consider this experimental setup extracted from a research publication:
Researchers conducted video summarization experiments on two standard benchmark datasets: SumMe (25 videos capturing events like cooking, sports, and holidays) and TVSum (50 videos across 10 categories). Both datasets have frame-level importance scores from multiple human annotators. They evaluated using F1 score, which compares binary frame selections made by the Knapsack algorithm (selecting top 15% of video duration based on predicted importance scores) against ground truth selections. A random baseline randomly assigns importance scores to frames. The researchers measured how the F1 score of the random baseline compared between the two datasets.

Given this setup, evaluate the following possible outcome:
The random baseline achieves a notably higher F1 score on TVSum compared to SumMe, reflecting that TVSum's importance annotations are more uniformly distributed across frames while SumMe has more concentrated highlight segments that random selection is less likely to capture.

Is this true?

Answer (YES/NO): YES